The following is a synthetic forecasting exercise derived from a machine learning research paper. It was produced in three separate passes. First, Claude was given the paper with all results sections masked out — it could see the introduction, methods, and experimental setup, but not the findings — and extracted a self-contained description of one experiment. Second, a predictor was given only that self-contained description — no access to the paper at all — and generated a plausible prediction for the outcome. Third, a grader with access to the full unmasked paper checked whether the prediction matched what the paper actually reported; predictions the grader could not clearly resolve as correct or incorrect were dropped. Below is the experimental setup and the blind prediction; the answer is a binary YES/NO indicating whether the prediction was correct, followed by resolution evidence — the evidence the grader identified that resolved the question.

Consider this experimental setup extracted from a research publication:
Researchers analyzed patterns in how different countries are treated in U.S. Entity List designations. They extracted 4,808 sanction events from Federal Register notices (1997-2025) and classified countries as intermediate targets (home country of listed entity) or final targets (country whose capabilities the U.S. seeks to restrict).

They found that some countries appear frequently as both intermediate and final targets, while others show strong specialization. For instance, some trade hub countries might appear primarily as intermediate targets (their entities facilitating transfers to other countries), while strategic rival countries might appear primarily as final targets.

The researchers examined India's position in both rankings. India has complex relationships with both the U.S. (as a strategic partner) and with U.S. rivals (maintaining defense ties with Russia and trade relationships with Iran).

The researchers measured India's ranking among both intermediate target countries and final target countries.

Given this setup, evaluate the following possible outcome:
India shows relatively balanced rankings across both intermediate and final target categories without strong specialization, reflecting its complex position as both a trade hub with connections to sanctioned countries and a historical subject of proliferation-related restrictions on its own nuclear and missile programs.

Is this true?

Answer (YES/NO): YES